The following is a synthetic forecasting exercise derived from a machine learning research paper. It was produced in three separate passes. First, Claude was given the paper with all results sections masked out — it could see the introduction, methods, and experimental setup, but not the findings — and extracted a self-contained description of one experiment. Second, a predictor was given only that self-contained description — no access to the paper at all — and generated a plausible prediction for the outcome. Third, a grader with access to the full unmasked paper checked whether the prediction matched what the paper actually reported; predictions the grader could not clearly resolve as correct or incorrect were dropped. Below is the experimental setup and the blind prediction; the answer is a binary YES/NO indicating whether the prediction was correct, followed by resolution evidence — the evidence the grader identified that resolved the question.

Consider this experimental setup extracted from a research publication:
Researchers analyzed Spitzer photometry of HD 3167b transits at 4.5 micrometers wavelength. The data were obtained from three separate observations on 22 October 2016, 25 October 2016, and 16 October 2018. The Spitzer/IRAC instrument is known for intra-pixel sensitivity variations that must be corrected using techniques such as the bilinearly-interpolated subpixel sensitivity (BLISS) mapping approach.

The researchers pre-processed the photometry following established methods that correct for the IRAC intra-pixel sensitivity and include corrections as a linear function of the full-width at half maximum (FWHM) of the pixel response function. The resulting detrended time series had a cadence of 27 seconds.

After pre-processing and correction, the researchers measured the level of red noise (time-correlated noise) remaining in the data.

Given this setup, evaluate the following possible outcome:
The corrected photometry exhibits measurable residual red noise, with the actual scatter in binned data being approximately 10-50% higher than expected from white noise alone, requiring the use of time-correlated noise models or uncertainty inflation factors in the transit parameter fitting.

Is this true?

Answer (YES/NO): NO